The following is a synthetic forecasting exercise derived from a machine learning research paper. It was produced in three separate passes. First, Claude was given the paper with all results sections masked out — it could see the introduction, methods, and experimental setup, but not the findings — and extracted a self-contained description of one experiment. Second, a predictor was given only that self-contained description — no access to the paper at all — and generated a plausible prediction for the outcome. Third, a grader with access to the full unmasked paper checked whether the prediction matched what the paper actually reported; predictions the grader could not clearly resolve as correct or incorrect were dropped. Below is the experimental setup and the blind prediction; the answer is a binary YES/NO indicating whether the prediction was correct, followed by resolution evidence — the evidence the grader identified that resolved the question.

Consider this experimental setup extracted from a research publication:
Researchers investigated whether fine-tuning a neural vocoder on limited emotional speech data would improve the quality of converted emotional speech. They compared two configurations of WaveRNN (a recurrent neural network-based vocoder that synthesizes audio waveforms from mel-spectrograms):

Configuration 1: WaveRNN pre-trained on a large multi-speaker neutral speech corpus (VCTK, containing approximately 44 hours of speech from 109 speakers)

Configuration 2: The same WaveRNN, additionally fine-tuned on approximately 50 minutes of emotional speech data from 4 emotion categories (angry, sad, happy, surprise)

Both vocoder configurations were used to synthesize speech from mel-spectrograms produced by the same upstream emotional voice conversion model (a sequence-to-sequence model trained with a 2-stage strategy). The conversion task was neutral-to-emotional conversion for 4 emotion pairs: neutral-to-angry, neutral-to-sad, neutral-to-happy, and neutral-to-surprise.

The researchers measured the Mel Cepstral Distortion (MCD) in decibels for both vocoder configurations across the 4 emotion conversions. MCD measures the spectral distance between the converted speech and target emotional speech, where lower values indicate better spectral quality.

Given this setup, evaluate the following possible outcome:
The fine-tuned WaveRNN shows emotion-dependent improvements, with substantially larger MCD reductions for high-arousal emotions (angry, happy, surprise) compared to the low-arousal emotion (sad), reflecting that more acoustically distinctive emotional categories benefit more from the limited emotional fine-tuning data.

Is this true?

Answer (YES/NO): NO